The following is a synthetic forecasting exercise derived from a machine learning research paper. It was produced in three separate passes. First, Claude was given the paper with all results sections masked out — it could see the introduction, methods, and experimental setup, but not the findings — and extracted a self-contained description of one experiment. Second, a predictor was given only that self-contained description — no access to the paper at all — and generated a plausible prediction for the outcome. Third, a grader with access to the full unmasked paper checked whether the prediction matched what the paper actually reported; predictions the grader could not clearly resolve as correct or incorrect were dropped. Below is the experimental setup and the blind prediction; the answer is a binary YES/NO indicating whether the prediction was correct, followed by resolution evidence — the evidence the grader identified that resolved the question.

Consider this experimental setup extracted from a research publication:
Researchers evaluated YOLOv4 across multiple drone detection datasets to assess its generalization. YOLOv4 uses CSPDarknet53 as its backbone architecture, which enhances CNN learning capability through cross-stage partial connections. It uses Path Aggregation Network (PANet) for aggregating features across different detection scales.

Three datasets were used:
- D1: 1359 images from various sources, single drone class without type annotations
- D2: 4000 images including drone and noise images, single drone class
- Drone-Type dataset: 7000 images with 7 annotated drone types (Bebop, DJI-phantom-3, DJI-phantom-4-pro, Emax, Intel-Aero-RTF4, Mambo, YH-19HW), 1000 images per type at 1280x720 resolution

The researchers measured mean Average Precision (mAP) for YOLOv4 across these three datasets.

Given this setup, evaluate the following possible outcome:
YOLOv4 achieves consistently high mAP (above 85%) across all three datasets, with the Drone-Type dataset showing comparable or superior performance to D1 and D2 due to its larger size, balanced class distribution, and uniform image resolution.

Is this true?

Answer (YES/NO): NO